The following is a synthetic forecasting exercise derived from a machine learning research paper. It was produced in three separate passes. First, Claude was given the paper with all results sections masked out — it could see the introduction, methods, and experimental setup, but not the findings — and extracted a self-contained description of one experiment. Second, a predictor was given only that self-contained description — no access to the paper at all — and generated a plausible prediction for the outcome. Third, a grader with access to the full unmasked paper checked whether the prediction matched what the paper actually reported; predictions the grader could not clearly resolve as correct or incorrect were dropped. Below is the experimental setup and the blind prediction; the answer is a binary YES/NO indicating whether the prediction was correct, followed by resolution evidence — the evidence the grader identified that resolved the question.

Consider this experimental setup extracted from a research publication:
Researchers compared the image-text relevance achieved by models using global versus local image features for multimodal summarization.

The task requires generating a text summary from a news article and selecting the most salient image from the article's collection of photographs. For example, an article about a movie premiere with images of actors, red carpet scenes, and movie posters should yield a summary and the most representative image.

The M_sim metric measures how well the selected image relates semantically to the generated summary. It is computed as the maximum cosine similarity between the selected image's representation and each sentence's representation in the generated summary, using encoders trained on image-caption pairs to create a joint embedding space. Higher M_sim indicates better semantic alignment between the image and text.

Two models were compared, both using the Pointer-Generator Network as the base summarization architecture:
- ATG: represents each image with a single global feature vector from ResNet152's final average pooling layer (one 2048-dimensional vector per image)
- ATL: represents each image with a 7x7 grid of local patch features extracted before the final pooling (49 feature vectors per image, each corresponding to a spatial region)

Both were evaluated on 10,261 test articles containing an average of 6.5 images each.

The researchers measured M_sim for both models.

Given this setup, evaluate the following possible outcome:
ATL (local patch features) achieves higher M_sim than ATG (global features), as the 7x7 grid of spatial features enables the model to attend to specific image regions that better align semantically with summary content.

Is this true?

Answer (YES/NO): NO